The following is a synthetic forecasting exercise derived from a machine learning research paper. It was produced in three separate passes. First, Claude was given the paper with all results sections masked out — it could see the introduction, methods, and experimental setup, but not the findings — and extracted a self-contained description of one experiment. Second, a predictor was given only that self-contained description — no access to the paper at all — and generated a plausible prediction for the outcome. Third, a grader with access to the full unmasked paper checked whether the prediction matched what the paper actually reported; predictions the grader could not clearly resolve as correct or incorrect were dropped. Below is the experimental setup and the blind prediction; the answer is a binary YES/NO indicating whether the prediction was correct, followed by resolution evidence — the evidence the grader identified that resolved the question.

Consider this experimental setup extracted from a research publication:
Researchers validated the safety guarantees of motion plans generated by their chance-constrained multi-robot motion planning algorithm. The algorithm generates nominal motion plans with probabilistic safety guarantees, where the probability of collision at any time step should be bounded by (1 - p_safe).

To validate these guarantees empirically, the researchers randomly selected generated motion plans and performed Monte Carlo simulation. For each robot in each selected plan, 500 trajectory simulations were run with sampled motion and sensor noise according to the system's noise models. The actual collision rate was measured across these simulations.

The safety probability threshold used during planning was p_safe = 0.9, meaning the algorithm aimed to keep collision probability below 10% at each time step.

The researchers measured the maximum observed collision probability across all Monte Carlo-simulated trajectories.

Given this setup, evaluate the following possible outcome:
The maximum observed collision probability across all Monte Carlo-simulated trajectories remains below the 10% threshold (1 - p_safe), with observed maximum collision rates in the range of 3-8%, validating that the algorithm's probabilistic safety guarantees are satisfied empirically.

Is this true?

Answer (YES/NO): NO